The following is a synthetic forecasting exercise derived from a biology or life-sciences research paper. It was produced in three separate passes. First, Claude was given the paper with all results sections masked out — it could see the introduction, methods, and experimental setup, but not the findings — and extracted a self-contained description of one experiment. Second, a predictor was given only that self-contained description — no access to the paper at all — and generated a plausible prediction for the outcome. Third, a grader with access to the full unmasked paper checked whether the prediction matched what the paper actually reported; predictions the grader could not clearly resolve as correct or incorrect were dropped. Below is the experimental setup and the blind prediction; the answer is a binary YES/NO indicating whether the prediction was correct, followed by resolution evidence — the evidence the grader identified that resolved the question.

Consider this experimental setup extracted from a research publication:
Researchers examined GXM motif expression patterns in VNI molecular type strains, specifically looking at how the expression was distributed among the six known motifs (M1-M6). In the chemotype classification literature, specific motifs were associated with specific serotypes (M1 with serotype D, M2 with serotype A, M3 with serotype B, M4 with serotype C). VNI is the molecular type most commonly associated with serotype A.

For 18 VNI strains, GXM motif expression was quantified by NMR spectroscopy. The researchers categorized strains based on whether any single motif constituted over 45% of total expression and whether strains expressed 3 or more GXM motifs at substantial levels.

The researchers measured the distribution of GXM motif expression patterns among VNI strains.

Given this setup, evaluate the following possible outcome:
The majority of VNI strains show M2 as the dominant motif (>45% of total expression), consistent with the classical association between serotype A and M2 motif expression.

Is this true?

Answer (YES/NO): NO